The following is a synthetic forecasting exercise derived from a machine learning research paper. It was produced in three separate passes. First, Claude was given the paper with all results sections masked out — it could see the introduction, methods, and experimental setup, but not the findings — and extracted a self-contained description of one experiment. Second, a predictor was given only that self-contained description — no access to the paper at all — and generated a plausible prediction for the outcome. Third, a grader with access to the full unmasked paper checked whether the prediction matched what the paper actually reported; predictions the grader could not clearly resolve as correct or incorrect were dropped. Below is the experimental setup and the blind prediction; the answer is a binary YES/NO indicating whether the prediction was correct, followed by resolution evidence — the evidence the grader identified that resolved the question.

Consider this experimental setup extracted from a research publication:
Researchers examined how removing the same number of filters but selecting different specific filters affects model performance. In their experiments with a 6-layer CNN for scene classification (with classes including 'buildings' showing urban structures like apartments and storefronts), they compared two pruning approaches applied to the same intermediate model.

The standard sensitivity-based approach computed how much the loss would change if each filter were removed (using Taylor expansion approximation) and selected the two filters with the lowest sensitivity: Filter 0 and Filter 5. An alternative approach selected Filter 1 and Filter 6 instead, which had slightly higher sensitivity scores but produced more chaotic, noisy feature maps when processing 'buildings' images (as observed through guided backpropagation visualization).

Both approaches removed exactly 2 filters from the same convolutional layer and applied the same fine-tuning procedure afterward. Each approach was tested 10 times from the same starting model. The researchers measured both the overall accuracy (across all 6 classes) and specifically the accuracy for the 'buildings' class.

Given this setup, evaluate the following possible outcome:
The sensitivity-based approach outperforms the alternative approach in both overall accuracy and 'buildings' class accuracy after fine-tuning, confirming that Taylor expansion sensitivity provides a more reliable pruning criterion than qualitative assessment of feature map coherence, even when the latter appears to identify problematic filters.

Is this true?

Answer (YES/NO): NO